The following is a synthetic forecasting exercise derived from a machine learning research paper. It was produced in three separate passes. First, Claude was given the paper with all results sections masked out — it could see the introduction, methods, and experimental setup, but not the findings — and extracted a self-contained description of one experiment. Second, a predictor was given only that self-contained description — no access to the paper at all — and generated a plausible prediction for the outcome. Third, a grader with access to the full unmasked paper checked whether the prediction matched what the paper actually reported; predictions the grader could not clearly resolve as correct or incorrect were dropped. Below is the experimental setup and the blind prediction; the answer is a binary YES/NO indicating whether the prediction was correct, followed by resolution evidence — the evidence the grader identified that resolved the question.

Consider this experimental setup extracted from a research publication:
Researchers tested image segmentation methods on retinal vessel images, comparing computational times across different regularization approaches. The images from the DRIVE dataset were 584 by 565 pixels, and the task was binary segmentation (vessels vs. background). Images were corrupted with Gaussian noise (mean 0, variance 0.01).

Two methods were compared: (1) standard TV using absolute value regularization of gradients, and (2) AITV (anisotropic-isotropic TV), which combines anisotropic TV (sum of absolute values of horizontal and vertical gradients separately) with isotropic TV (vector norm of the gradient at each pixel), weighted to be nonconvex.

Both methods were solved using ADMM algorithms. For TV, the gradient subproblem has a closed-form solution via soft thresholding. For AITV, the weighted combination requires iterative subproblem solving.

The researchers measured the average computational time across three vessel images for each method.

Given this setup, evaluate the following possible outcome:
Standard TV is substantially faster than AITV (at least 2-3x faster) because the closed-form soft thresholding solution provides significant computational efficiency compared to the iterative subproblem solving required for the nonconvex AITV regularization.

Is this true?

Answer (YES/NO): YES